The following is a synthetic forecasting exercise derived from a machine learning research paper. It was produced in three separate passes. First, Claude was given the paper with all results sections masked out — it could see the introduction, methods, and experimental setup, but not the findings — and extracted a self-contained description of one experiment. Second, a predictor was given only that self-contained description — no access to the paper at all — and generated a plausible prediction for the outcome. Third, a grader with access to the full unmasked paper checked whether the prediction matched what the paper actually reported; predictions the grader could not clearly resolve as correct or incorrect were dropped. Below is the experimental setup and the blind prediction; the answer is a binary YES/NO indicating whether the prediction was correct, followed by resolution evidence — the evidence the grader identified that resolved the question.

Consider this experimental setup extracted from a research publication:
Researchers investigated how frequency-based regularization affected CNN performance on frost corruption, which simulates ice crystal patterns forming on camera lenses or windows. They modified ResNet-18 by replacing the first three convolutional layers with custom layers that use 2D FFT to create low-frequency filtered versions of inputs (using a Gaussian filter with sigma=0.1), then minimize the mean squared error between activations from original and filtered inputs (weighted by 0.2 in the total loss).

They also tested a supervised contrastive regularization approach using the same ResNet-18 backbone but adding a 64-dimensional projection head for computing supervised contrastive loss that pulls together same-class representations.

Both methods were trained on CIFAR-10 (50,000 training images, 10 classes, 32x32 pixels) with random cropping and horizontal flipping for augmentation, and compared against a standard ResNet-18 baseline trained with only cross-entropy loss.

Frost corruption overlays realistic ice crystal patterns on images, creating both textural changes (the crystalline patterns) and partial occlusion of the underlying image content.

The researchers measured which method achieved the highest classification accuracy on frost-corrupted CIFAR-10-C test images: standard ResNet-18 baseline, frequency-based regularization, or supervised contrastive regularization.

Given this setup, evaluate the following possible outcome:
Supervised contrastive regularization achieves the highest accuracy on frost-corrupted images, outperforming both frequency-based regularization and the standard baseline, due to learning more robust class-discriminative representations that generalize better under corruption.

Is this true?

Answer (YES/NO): NO